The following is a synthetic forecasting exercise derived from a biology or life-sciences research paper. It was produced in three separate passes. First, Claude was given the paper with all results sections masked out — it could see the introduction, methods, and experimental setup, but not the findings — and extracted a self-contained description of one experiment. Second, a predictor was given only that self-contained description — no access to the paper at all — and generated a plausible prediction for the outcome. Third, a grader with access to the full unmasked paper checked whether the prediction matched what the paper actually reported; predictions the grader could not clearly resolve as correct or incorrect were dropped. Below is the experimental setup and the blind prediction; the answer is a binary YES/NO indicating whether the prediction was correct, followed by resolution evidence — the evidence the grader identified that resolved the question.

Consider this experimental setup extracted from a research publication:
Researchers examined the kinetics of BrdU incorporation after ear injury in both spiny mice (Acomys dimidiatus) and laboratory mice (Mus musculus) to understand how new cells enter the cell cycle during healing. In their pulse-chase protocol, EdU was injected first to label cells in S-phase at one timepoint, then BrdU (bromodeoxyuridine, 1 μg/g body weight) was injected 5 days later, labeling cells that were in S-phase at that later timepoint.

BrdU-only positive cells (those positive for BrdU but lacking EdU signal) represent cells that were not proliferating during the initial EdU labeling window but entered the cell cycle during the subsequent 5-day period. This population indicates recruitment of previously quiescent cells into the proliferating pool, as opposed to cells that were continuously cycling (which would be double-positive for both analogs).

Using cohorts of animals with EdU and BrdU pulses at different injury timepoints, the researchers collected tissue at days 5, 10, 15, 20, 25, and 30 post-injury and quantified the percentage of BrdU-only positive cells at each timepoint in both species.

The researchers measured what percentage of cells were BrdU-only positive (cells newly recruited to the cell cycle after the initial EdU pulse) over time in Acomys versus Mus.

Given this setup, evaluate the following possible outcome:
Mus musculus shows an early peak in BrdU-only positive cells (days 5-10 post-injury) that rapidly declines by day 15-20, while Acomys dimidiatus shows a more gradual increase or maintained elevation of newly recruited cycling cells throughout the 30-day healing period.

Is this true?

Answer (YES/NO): NO